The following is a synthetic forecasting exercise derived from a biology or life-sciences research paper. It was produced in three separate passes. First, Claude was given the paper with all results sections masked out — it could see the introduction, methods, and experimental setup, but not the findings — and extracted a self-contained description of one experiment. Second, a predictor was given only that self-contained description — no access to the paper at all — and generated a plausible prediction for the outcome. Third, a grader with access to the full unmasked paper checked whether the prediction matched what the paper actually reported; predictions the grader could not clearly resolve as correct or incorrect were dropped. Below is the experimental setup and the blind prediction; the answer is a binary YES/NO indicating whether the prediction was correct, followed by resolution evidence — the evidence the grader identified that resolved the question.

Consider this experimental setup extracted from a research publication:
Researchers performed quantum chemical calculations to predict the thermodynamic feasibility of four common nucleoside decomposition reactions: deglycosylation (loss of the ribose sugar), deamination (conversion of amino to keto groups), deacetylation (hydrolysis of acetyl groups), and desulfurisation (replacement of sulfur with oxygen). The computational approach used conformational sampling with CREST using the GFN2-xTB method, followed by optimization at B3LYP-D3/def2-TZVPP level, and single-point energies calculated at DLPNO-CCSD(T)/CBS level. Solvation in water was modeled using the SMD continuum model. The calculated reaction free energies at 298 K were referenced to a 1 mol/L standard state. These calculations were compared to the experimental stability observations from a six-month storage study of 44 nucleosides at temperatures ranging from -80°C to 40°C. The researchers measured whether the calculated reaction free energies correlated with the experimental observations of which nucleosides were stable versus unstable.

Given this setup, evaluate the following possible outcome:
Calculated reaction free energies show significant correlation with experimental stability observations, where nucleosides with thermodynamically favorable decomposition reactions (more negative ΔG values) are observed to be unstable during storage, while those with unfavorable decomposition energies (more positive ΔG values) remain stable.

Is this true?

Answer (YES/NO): YES